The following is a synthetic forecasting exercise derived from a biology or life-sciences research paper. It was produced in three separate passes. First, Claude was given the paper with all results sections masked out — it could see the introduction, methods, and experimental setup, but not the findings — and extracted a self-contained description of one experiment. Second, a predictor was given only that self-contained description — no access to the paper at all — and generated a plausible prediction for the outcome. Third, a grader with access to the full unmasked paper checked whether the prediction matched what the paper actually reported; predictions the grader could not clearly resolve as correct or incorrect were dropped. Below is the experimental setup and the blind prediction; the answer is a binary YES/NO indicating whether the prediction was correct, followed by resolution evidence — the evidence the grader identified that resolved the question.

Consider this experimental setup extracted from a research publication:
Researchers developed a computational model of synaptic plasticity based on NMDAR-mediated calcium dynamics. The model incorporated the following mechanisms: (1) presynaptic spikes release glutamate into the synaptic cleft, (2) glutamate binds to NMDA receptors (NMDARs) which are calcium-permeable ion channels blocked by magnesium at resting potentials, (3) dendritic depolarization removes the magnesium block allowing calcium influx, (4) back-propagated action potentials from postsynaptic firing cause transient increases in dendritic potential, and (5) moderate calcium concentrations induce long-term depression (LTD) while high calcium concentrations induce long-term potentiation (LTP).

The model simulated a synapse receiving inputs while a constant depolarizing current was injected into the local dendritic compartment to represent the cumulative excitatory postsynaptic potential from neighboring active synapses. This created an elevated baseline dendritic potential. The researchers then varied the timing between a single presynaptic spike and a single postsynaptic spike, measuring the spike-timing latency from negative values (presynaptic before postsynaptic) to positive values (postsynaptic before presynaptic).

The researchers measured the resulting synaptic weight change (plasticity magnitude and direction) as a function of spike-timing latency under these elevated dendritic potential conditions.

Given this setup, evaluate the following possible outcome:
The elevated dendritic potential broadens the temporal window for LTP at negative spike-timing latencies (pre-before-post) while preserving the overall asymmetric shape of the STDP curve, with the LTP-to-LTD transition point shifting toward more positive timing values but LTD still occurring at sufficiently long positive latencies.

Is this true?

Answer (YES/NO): NO